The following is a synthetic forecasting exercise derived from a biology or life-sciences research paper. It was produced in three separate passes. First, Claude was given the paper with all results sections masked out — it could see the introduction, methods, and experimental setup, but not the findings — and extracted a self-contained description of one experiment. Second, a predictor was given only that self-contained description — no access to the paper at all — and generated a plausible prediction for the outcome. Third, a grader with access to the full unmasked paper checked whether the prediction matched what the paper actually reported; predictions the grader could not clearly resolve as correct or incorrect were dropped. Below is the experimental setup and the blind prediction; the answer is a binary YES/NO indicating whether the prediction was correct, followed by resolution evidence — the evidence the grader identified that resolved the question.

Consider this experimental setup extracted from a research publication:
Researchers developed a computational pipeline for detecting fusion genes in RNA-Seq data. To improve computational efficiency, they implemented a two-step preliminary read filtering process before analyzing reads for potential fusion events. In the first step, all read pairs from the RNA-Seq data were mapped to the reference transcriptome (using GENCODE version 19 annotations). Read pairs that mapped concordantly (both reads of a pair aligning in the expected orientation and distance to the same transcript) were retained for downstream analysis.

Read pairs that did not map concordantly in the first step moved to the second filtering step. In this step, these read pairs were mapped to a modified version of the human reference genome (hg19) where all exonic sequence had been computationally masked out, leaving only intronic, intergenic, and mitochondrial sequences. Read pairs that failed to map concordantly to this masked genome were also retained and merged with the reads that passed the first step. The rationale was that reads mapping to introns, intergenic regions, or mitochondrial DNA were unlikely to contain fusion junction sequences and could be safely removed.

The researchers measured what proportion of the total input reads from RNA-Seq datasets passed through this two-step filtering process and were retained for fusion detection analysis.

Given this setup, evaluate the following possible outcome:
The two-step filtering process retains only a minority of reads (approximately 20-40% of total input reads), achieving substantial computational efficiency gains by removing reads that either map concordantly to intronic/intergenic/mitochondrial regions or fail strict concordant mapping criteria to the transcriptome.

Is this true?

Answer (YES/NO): NO